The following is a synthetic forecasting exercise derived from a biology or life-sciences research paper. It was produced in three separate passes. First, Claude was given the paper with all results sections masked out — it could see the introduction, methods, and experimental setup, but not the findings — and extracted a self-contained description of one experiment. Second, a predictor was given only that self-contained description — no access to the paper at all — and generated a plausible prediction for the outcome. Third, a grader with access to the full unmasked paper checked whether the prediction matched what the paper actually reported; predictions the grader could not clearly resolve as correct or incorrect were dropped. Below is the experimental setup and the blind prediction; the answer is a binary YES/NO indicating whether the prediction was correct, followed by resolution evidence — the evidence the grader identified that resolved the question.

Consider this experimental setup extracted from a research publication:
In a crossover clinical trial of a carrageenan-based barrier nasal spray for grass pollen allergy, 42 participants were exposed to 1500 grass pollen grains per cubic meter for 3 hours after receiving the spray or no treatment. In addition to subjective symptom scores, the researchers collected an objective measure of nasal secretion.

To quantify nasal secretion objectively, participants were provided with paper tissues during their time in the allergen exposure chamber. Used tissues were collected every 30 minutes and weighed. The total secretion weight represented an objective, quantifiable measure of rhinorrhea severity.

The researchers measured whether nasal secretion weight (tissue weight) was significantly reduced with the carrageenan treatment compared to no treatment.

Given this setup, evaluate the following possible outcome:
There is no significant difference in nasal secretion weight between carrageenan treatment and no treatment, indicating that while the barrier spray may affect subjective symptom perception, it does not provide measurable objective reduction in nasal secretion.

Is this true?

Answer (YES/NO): YES